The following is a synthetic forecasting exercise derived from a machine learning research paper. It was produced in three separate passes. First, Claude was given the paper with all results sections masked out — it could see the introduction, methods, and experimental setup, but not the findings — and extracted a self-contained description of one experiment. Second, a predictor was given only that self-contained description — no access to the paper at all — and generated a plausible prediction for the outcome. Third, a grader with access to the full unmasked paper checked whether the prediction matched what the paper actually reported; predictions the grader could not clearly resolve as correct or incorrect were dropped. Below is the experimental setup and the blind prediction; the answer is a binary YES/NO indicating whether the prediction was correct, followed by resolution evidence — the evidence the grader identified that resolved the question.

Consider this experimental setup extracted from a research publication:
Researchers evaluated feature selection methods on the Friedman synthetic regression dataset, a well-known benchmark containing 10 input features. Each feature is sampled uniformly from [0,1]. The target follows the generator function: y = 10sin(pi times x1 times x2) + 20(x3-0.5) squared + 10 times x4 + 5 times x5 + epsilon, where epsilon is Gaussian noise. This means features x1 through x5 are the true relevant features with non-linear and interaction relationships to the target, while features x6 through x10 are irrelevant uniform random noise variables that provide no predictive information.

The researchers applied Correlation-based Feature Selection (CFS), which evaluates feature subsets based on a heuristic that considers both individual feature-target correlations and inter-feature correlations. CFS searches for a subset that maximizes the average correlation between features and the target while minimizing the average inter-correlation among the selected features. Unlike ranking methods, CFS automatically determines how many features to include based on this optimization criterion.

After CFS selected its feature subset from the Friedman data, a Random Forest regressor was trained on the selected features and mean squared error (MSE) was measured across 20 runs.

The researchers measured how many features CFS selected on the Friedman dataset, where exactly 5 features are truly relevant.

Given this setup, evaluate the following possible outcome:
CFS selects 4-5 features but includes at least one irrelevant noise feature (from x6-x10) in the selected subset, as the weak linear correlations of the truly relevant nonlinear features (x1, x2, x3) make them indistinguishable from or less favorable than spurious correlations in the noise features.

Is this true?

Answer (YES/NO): NO